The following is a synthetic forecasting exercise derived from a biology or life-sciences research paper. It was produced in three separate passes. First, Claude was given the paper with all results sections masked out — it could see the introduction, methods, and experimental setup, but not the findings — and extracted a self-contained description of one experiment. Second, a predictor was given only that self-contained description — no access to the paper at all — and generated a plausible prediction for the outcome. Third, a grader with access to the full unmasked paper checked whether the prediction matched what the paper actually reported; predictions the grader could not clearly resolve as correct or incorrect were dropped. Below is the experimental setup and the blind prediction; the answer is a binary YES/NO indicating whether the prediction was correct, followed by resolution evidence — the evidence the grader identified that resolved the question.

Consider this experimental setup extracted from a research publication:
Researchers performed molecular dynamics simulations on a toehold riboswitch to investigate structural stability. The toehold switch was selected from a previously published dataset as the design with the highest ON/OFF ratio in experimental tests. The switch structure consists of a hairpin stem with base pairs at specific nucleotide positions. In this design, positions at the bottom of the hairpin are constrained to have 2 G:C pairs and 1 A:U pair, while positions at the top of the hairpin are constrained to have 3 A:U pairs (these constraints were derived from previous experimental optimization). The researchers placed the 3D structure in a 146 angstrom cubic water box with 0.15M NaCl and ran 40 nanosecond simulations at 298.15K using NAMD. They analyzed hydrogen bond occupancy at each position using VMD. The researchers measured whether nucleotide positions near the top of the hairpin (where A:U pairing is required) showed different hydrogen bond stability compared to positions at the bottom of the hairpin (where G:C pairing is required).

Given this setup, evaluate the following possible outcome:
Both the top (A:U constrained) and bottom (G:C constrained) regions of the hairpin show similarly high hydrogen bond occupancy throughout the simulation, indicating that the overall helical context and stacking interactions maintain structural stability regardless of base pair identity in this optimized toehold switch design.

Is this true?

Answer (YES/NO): NO